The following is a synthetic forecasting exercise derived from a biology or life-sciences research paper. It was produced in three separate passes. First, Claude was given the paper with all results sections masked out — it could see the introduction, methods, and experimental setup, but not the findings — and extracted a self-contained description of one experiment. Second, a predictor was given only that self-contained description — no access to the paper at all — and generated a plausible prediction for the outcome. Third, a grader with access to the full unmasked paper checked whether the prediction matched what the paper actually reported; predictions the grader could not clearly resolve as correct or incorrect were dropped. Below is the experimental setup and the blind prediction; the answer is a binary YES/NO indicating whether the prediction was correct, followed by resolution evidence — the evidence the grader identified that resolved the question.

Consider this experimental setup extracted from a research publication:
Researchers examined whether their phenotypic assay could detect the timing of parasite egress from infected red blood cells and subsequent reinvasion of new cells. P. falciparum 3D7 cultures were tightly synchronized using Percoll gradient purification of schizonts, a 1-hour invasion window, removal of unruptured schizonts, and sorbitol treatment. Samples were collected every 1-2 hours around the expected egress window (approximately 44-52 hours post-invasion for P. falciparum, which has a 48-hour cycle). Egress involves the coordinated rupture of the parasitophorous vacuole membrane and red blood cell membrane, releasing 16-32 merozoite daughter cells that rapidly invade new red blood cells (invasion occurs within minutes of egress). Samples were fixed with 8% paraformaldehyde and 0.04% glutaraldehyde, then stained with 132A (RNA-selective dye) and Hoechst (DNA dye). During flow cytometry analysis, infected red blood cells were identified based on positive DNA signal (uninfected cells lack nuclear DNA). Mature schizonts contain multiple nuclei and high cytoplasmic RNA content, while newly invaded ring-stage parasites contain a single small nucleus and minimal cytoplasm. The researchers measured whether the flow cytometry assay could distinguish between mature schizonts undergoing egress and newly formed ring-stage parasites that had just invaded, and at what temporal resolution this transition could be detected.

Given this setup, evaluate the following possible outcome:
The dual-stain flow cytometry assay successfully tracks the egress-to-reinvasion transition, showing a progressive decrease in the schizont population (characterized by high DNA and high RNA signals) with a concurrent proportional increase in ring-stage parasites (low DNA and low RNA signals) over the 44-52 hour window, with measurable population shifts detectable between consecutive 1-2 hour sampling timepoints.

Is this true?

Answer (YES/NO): YES